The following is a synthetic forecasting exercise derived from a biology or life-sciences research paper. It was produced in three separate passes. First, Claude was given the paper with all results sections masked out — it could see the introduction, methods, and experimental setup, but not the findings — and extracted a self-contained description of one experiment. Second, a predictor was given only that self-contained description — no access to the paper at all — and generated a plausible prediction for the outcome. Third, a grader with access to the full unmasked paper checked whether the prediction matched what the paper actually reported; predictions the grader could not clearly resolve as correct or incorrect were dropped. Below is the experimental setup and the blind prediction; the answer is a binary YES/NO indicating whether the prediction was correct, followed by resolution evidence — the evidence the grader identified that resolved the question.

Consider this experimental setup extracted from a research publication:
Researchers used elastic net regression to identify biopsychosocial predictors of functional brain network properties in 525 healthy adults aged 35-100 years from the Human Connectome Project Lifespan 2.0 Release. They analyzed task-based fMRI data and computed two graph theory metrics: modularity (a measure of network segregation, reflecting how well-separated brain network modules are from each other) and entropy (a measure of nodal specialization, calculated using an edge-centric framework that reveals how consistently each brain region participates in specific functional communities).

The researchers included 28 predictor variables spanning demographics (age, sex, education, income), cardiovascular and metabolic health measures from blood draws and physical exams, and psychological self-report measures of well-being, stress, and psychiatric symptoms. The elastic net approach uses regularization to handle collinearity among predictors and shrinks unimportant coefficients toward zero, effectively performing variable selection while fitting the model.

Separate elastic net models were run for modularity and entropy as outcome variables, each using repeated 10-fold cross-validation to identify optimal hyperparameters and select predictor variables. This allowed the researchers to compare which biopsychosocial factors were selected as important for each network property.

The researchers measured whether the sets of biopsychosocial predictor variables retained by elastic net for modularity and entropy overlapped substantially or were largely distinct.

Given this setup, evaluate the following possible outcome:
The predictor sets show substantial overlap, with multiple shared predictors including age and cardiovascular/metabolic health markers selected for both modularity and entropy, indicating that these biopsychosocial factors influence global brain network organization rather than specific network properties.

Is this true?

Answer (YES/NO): NO